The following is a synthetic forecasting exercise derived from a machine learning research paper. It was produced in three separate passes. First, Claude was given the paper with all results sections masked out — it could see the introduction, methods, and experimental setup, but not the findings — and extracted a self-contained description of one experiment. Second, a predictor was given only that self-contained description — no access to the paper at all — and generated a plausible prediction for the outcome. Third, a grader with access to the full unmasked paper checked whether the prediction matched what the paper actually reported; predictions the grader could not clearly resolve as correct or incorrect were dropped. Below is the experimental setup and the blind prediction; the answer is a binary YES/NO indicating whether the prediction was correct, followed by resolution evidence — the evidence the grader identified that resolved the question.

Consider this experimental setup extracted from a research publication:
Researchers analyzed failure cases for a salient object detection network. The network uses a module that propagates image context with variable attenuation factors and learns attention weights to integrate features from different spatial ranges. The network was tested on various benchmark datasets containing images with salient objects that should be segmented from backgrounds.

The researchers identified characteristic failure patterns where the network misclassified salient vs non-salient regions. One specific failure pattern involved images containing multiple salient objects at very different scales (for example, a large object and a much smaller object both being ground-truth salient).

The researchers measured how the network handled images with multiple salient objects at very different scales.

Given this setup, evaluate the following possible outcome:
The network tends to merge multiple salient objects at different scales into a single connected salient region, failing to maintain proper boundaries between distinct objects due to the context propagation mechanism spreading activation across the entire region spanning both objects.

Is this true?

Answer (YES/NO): NO